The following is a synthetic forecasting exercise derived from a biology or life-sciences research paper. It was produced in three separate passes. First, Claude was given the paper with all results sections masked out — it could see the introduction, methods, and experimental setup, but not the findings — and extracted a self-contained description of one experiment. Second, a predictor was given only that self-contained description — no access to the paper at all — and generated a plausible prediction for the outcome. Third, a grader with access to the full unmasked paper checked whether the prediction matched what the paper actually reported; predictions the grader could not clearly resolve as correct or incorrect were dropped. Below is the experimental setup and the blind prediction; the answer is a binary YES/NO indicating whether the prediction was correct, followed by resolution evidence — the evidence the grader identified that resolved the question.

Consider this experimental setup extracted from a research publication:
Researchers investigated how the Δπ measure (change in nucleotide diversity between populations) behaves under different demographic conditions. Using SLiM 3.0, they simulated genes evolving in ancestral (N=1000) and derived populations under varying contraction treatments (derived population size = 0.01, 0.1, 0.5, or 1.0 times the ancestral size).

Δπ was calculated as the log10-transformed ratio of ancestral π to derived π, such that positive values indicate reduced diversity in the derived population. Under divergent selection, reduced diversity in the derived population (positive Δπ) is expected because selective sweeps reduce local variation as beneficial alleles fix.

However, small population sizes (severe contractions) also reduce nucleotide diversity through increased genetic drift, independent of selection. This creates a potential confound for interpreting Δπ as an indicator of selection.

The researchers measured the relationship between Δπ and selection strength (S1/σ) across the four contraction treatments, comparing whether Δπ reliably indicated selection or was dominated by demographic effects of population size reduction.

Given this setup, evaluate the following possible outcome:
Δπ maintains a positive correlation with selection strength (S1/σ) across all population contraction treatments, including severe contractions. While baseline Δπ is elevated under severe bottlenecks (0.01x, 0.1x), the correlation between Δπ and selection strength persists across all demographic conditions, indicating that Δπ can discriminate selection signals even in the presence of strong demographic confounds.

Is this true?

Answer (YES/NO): NO